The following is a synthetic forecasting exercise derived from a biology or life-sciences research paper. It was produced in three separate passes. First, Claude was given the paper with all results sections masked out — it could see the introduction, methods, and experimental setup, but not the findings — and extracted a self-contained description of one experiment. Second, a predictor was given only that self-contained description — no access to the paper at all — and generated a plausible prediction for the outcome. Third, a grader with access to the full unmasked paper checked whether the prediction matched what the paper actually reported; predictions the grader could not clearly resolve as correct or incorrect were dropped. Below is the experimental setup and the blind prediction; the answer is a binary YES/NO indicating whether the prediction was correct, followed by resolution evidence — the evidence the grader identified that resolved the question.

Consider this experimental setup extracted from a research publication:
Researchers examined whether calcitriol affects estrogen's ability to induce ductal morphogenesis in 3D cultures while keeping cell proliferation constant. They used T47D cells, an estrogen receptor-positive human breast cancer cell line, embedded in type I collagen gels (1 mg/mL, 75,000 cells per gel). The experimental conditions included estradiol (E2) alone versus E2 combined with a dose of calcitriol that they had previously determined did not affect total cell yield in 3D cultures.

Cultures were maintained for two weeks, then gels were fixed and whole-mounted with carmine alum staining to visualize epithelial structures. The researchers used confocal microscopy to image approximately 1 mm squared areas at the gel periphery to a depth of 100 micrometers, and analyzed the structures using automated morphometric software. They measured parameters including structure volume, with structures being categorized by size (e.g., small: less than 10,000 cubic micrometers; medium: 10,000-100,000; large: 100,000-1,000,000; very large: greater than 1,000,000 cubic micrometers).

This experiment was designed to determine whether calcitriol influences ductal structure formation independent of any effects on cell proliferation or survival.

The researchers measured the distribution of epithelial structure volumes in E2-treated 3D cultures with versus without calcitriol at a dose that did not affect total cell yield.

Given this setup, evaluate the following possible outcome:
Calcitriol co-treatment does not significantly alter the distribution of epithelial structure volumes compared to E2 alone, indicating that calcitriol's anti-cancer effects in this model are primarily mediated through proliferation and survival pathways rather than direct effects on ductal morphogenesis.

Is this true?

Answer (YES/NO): NO